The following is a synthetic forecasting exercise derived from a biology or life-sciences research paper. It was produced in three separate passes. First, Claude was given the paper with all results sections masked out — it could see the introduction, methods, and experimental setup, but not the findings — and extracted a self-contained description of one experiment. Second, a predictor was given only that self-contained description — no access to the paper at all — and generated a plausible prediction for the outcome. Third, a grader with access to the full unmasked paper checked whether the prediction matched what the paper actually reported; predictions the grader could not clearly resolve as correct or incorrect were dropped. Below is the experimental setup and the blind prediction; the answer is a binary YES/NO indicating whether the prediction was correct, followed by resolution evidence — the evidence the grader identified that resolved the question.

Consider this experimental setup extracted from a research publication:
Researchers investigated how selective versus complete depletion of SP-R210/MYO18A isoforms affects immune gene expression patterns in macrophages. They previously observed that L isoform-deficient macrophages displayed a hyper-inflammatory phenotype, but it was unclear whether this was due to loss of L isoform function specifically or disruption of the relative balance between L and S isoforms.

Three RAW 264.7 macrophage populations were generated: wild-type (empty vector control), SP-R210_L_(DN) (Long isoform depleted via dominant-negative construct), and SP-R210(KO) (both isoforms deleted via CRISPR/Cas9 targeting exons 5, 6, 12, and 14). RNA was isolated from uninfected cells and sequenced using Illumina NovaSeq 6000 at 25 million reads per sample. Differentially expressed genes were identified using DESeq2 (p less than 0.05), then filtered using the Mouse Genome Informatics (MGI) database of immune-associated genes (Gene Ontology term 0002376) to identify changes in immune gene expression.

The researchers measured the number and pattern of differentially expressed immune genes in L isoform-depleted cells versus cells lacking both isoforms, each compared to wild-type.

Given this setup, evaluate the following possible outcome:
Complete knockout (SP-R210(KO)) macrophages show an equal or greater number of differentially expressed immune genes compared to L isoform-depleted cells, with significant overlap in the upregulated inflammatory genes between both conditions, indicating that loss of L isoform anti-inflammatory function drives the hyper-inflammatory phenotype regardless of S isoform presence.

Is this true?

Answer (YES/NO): NO